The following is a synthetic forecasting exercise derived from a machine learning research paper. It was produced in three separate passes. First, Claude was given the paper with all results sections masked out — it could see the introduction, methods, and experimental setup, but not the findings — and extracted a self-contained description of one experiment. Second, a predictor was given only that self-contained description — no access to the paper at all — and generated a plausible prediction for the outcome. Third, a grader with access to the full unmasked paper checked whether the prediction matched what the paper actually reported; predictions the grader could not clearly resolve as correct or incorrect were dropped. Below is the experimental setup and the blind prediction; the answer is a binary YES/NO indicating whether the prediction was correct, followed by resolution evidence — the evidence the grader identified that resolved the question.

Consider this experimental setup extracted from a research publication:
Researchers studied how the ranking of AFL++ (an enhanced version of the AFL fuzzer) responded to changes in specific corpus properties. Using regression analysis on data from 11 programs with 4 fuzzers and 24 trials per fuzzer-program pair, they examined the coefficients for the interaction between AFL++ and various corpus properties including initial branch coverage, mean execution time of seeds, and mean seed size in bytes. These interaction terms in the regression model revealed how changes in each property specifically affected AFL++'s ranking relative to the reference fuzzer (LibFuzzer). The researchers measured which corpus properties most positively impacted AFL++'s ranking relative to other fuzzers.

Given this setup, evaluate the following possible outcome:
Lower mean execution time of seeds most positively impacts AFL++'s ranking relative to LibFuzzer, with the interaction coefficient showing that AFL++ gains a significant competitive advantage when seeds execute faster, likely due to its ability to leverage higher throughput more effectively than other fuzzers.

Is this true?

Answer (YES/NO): NO